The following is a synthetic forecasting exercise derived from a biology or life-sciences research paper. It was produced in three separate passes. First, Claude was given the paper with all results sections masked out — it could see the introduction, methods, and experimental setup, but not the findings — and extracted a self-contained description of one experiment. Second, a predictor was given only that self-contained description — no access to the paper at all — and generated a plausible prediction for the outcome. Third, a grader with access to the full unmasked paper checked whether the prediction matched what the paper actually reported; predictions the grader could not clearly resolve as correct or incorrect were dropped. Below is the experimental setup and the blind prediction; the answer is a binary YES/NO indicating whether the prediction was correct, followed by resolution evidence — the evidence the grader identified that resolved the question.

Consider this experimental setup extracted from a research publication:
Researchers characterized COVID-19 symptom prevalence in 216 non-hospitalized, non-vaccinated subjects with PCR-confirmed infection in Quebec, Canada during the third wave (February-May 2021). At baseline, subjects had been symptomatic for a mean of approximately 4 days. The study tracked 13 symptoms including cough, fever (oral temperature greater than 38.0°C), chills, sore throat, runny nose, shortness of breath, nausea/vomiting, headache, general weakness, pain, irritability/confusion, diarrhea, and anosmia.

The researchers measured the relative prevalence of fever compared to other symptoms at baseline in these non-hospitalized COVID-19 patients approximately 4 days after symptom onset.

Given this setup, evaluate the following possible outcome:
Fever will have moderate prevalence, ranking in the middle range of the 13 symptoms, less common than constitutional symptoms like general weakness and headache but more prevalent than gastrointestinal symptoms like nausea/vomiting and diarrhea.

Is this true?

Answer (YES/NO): NO